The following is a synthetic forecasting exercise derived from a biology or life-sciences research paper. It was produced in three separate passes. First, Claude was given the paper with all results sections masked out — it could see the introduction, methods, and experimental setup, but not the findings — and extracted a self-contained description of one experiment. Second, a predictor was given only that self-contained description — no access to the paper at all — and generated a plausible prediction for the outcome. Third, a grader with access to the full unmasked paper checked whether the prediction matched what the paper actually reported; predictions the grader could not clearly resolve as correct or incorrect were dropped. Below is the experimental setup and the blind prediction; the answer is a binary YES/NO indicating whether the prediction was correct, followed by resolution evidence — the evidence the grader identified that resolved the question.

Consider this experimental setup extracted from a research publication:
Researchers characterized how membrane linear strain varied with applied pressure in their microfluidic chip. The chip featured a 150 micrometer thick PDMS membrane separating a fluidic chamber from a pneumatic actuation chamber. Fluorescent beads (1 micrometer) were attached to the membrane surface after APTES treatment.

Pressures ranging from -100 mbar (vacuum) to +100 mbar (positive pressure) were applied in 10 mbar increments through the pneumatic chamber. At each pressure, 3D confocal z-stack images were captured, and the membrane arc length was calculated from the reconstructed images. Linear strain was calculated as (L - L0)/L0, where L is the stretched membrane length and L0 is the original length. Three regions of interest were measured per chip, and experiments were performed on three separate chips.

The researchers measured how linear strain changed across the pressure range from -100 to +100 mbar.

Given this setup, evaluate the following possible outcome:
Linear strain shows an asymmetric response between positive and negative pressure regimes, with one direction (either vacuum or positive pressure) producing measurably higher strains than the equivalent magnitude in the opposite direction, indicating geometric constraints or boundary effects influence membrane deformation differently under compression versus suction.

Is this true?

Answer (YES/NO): YES